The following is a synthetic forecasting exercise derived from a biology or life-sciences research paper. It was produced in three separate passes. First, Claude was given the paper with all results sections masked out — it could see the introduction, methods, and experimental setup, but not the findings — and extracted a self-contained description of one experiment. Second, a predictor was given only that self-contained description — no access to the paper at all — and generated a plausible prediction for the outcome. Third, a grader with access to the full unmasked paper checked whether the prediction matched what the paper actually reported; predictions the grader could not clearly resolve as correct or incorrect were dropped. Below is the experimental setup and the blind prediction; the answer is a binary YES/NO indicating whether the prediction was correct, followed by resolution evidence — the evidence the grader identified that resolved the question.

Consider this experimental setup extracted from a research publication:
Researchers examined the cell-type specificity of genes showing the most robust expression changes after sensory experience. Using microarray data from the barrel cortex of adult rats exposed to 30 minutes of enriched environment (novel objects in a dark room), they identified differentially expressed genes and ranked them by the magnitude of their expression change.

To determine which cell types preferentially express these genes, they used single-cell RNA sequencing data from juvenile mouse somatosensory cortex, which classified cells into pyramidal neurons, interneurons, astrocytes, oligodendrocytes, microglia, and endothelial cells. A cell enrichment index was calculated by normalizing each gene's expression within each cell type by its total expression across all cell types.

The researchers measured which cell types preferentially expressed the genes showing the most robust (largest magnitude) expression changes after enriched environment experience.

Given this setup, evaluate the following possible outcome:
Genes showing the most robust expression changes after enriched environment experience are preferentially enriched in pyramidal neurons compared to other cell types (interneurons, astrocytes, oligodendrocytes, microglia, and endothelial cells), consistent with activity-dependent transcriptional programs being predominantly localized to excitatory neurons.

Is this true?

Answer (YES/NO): NO